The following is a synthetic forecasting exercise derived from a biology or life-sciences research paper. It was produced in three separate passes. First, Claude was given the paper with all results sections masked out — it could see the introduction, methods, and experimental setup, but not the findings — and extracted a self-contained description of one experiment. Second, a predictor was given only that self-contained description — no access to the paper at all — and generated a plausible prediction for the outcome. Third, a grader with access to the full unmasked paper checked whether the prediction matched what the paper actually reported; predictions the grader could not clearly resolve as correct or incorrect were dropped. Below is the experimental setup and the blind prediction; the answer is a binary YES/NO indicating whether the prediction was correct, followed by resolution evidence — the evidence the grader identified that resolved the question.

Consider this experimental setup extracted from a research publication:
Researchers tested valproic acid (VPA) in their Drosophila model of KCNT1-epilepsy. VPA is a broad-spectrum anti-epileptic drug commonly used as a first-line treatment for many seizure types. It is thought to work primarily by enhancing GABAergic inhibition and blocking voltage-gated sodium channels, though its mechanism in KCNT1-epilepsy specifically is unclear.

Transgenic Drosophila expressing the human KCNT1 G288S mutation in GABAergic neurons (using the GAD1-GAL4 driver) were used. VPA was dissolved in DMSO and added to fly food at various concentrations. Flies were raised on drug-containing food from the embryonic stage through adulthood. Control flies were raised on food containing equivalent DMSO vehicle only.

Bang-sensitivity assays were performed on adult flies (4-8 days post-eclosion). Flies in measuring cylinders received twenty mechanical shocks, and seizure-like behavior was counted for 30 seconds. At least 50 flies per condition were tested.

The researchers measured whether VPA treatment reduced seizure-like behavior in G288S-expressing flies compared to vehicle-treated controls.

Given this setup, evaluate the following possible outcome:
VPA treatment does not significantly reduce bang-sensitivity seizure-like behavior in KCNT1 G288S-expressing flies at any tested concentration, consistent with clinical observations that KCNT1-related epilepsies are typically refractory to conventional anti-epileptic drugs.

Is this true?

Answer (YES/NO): YES